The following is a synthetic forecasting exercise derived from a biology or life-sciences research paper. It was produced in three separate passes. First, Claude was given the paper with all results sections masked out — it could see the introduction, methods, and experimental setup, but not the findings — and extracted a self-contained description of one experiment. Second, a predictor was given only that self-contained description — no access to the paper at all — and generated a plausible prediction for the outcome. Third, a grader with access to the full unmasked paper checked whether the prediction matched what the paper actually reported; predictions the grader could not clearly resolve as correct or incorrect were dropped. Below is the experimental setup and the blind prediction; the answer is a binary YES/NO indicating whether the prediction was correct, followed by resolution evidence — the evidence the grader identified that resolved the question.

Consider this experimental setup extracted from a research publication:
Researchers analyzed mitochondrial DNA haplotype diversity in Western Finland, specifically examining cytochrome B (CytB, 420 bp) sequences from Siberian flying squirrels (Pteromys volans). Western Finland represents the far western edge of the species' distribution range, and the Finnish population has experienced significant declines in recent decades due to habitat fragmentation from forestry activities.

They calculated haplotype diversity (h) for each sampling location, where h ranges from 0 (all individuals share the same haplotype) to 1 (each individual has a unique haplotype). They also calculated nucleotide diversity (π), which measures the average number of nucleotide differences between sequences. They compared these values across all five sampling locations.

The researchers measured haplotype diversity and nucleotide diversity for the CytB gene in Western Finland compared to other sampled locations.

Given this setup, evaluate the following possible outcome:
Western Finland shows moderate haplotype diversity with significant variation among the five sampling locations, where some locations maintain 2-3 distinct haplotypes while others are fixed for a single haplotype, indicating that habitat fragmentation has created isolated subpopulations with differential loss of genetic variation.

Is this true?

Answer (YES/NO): NO